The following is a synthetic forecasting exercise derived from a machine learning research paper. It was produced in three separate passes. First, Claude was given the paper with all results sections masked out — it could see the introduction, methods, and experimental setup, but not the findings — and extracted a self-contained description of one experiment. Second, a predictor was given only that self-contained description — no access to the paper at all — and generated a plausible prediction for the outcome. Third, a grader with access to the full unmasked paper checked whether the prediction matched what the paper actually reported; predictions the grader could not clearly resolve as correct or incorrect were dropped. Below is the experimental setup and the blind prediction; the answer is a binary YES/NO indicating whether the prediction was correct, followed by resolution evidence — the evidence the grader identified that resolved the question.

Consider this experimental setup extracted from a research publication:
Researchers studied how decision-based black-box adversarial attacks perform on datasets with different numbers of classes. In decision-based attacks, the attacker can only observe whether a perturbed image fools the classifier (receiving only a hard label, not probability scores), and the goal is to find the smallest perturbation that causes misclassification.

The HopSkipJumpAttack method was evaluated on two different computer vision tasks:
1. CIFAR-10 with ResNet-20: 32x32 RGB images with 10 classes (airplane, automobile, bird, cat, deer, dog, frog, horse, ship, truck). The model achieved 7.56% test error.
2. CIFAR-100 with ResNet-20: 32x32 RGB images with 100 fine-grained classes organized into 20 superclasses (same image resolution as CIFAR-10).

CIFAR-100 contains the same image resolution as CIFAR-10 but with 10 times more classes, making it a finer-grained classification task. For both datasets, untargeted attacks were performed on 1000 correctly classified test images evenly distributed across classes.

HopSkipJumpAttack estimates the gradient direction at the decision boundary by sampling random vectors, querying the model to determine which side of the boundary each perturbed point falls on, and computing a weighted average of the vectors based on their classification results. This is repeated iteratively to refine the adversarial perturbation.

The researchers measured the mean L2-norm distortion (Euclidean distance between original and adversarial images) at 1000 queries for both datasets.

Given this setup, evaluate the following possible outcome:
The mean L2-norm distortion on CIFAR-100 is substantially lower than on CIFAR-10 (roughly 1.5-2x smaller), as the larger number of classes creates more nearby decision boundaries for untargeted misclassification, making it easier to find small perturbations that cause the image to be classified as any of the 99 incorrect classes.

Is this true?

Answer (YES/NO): NO